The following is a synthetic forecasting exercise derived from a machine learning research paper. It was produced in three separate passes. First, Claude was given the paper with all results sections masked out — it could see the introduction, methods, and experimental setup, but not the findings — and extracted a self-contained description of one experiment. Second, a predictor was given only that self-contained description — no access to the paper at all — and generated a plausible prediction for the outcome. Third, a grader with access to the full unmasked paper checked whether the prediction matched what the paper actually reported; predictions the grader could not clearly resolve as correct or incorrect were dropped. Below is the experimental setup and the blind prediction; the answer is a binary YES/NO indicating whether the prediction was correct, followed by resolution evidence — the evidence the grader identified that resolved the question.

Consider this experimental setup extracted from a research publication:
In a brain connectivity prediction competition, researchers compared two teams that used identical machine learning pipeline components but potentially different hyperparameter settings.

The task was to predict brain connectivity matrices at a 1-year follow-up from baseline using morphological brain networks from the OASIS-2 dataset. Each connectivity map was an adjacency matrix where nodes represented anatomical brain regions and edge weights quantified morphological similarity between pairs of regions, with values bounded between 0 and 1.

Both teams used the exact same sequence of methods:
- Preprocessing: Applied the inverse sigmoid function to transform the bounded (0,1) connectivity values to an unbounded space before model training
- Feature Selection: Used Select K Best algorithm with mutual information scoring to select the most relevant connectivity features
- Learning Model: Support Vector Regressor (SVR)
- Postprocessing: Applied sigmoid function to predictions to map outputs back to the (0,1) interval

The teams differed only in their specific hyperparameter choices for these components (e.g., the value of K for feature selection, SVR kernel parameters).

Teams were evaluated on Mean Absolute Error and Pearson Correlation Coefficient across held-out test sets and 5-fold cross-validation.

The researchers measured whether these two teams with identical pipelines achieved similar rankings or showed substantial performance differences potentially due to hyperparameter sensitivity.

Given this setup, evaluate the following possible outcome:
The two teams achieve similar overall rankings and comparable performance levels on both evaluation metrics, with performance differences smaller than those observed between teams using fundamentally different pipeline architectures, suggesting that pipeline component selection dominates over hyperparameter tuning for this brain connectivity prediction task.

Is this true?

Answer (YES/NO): YES